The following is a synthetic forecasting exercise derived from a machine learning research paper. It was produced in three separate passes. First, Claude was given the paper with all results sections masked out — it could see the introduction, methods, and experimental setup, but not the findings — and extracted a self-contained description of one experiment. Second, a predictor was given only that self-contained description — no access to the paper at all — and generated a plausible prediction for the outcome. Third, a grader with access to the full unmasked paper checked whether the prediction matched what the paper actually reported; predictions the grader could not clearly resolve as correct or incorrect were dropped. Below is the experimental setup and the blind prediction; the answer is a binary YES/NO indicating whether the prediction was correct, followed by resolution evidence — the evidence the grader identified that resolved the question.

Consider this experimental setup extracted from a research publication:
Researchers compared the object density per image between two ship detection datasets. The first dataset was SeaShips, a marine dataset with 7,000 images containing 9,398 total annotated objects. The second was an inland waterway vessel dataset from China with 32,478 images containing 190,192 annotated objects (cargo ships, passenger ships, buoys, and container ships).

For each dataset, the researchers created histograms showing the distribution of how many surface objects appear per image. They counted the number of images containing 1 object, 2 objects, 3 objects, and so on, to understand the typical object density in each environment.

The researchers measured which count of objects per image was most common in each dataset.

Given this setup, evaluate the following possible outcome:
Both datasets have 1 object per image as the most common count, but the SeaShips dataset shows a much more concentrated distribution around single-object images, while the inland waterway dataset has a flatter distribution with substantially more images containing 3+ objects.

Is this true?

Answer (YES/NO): NO